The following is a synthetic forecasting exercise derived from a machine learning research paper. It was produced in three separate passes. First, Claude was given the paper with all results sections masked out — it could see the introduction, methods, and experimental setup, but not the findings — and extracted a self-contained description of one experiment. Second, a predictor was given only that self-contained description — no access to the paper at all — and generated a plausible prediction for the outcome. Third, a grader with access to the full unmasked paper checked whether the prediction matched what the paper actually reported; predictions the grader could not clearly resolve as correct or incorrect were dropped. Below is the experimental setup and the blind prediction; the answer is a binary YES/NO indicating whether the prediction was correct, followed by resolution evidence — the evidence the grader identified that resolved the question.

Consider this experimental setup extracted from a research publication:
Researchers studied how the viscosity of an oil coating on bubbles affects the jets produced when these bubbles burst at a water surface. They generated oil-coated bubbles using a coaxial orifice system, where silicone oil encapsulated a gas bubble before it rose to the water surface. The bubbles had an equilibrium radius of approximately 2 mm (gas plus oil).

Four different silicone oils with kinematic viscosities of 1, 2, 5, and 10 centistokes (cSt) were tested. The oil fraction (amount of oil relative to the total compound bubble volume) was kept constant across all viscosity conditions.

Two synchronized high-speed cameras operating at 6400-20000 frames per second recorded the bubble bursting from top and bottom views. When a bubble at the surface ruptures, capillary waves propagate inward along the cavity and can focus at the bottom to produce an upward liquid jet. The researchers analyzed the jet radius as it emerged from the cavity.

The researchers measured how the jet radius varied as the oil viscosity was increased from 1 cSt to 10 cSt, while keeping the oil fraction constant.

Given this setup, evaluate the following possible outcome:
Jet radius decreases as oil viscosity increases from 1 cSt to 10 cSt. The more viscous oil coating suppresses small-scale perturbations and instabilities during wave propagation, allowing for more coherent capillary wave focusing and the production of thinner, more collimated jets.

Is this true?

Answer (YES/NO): YES